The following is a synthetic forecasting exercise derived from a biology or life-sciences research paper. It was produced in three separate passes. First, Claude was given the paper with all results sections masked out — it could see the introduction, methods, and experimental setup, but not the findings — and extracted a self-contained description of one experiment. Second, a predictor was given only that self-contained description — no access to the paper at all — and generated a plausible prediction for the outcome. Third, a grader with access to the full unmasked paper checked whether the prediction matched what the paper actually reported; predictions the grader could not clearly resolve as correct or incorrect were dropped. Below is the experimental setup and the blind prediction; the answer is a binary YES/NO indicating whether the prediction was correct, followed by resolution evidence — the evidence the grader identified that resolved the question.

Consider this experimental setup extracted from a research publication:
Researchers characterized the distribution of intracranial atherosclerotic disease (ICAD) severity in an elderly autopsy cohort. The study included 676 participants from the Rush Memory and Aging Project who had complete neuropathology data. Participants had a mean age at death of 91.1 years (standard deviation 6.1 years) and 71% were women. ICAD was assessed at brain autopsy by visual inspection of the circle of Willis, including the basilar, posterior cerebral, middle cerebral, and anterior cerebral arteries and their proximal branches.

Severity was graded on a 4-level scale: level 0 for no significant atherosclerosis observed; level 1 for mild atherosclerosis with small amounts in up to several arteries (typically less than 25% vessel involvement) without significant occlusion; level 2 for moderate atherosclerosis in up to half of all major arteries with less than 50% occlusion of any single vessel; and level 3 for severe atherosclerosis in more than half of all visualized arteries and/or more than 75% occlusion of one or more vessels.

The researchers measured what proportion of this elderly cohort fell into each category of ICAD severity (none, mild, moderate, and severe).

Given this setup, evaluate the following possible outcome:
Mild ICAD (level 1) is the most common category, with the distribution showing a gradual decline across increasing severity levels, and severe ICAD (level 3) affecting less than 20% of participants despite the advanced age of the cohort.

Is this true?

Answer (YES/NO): NO